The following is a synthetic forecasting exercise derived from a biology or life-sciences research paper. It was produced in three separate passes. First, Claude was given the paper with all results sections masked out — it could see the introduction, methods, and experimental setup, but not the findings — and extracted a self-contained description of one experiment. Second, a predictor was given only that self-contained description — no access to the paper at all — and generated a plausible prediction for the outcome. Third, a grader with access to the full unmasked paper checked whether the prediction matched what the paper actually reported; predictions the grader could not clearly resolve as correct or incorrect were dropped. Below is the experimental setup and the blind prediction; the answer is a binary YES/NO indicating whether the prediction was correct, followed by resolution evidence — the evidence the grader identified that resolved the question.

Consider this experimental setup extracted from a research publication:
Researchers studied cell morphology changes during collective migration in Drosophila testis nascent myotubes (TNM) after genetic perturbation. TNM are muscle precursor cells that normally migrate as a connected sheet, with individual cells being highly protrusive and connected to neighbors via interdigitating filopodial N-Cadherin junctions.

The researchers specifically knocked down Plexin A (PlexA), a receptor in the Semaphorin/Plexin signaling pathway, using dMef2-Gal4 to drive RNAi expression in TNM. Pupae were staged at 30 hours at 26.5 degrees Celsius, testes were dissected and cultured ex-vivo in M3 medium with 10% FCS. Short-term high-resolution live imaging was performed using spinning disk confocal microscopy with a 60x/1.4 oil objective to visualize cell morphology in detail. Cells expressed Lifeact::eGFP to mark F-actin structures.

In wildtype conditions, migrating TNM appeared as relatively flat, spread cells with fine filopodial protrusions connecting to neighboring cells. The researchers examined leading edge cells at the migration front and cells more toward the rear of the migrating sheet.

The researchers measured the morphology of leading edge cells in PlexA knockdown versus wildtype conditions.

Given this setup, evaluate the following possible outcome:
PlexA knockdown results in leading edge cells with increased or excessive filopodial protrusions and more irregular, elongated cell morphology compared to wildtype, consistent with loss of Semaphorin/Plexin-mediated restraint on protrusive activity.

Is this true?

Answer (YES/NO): NO